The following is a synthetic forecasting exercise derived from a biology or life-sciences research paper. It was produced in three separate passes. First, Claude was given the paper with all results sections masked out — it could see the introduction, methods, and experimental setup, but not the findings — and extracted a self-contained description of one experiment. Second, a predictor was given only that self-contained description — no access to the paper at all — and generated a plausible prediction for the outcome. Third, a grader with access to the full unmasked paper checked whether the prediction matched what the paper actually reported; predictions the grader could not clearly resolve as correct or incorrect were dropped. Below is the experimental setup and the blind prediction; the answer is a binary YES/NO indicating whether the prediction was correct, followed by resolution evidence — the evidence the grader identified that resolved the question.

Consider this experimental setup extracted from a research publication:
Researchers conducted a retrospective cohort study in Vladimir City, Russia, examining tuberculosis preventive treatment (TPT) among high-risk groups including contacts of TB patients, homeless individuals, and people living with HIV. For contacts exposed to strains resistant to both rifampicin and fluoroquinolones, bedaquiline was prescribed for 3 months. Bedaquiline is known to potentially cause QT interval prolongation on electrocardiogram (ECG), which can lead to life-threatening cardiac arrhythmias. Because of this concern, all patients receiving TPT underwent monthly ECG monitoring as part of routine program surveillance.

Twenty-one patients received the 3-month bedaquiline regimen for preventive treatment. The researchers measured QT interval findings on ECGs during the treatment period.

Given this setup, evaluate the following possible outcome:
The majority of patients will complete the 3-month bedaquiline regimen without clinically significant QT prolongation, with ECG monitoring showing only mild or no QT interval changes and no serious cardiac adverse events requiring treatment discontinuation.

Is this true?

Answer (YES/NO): YES